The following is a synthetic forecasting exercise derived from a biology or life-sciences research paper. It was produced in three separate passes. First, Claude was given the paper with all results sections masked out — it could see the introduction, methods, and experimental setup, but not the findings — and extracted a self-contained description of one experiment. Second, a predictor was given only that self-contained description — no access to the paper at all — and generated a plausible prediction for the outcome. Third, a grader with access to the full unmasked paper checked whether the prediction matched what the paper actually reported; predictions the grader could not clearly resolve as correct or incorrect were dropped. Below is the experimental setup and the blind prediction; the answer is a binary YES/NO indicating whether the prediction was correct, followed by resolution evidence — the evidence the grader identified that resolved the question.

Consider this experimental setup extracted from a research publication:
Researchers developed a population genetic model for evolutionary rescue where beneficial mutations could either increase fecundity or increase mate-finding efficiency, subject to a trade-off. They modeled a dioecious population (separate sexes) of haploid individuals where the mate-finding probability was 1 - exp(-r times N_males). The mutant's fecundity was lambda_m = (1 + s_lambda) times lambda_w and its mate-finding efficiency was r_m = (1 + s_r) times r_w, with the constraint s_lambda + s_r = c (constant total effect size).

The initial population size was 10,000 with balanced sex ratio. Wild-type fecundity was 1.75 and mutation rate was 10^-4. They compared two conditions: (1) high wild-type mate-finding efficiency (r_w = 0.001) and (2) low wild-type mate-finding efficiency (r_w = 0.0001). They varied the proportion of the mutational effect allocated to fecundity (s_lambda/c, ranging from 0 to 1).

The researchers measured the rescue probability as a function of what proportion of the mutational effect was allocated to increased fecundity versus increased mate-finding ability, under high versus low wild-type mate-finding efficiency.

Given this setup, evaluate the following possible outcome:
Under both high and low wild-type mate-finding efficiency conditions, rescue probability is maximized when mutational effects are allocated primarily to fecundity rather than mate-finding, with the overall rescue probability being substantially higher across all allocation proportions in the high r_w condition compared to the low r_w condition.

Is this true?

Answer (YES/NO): NO